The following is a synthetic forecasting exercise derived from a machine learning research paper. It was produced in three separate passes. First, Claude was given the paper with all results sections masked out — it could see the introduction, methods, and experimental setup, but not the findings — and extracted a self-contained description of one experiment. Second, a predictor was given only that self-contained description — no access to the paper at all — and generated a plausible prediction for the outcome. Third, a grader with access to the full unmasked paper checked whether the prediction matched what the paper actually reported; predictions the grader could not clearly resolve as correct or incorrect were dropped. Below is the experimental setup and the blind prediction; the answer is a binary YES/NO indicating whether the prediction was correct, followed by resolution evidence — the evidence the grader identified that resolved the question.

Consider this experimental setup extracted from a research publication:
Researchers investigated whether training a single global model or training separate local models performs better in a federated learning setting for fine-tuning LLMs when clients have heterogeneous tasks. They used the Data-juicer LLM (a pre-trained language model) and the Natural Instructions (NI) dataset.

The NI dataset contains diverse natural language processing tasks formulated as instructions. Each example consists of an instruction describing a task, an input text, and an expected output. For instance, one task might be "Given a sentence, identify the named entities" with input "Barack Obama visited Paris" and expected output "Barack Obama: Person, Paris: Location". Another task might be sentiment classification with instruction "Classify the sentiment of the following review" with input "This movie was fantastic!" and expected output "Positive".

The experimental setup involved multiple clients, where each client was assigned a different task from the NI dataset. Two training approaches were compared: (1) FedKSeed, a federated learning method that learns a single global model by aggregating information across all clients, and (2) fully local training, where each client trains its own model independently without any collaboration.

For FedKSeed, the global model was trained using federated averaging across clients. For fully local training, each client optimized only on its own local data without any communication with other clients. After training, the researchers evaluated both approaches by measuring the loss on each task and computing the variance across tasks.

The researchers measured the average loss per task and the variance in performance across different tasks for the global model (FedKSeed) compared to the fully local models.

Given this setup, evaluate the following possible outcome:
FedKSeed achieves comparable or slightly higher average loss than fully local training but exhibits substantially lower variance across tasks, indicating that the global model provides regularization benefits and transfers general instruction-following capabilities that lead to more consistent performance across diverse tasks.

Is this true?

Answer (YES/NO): NO